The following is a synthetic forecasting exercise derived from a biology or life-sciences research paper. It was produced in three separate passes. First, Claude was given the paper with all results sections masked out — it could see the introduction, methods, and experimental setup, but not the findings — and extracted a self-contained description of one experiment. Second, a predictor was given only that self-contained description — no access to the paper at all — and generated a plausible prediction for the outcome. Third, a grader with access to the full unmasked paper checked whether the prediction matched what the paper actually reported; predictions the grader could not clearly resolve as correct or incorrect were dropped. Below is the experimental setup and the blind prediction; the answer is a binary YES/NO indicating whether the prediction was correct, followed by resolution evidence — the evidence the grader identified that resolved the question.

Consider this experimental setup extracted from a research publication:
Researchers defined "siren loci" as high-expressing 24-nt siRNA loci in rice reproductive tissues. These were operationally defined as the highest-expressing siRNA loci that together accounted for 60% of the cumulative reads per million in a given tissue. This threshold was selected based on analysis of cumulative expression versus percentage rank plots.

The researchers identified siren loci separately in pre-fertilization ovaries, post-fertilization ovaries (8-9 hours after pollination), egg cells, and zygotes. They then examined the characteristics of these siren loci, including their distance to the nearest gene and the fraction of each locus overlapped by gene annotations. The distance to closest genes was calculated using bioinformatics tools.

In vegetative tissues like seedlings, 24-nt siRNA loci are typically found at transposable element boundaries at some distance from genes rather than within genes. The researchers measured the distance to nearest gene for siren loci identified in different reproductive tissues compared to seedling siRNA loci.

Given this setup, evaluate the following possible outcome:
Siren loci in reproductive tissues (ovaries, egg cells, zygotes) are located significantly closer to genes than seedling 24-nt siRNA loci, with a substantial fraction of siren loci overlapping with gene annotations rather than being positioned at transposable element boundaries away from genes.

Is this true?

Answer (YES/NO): NO